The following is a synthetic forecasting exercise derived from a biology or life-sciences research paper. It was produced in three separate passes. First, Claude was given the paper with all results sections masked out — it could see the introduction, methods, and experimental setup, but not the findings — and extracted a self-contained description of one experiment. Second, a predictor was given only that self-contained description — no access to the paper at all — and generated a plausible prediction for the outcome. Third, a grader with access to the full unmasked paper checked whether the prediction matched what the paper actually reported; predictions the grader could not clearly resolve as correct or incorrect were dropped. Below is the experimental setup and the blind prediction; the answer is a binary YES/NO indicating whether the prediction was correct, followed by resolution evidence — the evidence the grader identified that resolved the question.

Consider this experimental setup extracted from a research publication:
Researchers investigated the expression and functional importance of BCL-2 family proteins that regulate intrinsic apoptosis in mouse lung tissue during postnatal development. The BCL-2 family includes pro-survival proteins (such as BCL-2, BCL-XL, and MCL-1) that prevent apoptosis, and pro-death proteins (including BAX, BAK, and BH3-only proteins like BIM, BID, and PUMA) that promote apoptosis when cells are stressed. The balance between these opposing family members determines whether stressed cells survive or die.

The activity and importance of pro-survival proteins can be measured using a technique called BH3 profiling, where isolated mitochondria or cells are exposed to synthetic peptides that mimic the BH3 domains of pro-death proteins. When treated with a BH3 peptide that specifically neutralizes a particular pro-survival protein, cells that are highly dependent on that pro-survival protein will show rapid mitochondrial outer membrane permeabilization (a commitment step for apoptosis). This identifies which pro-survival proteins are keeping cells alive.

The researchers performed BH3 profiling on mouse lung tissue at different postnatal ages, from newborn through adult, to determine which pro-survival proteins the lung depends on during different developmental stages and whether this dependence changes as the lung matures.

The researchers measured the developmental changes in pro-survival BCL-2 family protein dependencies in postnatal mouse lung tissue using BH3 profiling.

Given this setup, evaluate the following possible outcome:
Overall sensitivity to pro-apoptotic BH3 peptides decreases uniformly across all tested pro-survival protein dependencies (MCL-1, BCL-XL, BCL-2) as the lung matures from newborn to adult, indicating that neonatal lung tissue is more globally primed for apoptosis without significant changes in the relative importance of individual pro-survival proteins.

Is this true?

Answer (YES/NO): NO